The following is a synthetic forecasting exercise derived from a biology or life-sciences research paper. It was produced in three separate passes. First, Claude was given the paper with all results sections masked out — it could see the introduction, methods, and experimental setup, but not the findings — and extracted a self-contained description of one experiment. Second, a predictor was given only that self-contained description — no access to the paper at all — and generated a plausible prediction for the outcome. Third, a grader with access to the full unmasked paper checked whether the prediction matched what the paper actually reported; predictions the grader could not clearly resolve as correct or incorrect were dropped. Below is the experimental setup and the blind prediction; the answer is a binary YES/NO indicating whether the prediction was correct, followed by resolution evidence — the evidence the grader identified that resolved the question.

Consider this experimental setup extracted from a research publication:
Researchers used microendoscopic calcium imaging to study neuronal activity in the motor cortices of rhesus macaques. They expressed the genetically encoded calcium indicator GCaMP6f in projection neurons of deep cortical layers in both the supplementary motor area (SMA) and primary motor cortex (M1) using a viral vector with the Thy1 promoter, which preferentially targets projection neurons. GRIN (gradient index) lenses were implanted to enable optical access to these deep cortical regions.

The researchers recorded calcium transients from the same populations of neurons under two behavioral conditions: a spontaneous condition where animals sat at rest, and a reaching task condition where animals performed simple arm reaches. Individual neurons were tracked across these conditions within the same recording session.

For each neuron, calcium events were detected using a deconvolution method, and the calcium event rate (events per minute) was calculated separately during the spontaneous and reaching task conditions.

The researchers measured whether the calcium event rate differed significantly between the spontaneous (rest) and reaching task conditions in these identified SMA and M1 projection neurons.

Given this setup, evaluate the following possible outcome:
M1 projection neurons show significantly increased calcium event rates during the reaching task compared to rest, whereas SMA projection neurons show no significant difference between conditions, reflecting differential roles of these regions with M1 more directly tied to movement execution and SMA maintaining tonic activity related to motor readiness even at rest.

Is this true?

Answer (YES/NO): NO